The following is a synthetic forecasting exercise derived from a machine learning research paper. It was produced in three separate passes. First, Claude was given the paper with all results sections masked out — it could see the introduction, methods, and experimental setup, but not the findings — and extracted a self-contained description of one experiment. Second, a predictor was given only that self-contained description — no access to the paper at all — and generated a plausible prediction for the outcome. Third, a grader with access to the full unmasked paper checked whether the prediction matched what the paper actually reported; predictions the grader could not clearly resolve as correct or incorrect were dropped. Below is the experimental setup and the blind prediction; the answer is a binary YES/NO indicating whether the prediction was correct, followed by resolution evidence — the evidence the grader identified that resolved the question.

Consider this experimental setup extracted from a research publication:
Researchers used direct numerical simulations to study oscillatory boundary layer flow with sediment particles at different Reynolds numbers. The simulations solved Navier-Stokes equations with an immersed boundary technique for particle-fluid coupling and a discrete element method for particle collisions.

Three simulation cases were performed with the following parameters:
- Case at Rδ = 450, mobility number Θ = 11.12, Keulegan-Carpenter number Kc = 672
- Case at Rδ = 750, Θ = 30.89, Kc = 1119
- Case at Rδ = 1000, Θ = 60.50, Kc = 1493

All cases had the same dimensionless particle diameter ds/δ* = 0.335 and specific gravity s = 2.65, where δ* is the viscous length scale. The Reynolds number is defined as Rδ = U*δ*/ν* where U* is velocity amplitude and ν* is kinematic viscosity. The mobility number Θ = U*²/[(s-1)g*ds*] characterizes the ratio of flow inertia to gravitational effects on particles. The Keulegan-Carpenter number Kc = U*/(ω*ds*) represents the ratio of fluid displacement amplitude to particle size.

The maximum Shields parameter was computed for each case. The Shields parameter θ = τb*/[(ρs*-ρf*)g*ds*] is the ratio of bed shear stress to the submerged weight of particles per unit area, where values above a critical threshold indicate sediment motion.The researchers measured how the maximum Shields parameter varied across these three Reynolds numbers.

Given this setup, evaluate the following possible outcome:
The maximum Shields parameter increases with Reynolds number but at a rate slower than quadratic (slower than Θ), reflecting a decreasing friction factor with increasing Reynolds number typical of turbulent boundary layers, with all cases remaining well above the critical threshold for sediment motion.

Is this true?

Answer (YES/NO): NO